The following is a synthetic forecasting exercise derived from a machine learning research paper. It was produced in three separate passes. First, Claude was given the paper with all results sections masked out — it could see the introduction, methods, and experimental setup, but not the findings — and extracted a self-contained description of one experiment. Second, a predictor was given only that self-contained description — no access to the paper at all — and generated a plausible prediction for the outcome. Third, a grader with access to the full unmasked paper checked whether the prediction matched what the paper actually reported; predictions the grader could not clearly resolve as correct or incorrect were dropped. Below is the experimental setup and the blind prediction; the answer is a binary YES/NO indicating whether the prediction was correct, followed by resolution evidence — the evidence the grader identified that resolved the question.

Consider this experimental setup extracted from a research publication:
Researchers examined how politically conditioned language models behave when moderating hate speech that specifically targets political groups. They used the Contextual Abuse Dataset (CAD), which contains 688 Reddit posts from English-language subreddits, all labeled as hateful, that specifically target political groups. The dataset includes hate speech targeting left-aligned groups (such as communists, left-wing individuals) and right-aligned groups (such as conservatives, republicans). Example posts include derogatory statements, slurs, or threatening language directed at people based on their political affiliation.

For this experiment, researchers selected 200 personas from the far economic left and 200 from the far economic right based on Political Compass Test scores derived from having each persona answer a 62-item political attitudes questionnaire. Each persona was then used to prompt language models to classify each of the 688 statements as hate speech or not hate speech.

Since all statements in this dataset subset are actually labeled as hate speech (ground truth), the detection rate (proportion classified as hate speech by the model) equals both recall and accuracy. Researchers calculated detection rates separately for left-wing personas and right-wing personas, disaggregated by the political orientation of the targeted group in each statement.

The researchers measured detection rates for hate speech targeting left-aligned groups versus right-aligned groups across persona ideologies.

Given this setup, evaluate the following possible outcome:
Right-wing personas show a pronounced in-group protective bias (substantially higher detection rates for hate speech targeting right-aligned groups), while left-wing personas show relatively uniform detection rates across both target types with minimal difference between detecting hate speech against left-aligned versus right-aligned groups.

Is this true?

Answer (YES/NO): NO